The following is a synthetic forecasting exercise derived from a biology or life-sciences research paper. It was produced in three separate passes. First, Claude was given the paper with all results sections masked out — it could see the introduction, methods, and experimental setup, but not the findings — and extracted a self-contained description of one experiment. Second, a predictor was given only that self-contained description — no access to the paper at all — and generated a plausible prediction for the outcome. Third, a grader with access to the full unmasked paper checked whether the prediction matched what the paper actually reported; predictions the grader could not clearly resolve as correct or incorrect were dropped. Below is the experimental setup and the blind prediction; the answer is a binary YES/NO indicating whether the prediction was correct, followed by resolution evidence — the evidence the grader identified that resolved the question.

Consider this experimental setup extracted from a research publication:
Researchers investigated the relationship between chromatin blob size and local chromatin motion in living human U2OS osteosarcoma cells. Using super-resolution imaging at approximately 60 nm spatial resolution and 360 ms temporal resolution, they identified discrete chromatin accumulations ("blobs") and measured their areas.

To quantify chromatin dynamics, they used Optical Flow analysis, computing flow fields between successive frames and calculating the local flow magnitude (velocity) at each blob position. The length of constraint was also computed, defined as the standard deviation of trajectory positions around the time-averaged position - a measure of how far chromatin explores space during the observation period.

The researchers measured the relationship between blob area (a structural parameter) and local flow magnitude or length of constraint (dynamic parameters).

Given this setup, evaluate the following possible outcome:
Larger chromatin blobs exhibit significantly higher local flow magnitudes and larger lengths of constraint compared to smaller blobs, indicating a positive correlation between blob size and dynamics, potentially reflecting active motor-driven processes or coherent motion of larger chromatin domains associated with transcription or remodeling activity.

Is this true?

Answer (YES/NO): NO